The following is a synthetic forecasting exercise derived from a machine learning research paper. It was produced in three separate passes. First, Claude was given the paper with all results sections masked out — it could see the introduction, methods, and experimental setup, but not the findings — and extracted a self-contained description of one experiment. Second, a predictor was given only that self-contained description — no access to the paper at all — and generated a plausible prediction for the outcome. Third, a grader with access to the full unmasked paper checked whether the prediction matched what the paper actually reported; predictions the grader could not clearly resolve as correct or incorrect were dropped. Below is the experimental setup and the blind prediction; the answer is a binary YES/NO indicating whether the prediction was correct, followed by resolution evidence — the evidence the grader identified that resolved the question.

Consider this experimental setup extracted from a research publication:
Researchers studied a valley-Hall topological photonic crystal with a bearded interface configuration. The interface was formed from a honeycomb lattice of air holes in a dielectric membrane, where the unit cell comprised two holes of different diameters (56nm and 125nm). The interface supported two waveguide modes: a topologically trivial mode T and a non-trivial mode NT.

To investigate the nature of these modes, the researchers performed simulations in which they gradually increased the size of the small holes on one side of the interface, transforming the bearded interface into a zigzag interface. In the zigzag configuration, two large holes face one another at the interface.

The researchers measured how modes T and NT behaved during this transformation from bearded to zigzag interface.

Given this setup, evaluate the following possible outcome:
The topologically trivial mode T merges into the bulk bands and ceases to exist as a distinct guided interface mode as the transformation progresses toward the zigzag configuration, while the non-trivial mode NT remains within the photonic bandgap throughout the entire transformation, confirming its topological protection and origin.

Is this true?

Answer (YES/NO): YES